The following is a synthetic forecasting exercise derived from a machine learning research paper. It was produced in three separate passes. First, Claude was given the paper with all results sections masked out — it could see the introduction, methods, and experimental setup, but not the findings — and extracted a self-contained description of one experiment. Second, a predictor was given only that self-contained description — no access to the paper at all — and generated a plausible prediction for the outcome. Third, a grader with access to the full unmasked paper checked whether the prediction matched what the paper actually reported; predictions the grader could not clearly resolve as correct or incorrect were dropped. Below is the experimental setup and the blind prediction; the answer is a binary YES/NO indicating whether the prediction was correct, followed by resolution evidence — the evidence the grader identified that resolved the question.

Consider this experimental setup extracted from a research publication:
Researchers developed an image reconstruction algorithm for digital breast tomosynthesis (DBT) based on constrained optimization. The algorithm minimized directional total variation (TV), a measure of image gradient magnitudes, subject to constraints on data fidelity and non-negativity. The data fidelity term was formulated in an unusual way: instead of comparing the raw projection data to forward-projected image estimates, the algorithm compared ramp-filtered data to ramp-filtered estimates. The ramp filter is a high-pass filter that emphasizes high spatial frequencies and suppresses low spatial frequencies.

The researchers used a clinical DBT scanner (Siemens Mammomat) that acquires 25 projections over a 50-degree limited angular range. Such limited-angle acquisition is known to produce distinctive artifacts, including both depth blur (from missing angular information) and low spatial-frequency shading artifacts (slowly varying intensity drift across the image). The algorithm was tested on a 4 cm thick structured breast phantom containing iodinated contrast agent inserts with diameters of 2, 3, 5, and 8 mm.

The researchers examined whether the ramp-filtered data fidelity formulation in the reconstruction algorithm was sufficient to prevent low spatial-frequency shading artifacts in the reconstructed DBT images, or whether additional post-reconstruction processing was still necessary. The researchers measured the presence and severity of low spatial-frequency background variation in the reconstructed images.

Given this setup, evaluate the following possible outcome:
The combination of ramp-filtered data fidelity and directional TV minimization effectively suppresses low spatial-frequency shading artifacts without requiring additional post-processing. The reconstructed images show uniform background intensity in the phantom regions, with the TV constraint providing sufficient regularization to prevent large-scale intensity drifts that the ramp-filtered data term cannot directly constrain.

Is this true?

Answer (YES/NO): NO